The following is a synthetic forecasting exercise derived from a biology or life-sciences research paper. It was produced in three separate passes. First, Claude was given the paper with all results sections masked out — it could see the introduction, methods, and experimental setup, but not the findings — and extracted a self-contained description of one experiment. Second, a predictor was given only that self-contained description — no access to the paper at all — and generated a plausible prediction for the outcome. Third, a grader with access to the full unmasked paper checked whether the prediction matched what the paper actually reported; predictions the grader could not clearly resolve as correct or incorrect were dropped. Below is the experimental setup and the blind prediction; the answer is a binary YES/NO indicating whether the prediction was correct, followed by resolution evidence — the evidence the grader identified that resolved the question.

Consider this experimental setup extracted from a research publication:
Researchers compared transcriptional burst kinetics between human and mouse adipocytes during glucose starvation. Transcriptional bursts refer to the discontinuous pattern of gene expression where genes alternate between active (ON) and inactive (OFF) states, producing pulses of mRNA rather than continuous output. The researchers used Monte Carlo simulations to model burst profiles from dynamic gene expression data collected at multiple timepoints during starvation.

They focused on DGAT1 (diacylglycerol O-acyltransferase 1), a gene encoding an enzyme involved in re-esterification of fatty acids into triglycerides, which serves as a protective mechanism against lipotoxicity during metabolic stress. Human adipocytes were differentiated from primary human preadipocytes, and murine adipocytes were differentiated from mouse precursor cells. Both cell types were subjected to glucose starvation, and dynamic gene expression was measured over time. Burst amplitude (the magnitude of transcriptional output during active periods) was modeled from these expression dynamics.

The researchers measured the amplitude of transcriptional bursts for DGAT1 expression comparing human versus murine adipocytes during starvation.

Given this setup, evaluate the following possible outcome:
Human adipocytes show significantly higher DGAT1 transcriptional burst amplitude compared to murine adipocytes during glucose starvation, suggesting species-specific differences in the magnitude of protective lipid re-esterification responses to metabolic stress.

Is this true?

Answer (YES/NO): YES